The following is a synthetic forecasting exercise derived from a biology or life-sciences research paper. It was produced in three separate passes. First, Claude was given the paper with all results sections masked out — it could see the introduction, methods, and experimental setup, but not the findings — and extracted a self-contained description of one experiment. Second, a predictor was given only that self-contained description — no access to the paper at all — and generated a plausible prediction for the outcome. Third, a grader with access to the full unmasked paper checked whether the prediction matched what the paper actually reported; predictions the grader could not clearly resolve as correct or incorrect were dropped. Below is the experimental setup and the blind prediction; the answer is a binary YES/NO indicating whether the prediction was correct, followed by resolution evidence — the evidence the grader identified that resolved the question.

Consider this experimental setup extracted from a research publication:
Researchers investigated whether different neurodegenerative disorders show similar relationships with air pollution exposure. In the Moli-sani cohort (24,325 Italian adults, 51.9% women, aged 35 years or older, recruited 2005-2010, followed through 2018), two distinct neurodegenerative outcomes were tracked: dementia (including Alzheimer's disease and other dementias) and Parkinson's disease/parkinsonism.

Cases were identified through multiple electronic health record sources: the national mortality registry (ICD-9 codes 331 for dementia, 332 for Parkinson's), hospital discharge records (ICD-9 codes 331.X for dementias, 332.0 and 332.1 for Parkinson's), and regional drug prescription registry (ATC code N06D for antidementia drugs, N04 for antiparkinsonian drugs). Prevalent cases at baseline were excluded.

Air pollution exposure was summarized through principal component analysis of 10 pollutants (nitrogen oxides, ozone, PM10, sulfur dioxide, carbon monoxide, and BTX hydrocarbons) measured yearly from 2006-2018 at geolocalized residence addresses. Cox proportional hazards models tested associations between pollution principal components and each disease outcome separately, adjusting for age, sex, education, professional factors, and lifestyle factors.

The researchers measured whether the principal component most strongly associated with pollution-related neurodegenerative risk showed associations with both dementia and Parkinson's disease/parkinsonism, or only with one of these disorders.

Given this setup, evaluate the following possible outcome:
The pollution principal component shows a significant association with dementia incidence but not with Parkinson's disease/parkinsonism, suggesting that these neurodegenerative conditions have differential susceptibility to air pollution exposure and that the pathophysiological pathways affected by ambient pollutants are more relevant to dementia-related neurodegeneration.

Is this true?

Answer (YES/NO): NO